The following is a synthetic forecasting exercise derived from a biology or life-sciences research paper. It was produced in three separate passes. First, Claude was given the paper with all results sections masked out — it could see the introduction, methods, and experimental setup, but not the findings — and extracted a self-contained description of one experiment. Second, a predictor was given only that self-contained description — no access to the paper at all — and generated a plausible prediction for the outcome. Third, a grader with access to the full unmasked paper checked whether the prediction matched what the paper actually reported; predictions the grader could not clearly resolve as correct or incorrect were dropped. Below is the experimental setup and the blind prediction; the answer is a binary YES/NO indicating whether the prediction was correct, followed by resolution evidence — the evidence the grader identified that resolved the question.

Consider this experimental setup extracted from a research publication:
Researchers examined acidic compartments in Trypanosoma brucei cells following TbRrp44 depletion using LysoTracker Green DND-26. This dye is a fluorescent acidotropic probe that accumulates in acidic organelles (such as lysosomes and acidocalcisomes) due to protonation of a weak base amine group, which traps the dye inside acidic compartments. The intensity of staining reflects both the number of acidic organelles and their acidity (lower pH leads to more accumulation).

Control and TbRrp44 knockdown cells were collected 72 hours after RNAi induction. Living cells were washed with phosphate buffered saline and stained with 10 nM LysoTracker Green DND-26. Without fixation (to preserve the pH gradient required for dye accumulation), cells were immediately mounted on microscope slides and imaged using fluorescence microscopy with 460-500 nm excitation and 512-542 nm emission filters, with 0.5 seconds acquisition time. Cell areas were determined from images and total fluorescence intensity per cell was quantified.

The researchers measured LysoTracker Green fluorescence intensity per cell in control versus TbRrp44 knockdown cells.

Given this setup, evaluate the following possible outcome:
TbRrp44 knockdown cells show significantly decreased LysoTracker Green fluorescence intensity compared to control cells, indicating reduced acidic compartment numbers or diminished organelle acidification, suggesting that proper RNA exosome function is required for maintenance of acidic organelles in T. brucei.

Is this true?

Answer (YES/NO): NO